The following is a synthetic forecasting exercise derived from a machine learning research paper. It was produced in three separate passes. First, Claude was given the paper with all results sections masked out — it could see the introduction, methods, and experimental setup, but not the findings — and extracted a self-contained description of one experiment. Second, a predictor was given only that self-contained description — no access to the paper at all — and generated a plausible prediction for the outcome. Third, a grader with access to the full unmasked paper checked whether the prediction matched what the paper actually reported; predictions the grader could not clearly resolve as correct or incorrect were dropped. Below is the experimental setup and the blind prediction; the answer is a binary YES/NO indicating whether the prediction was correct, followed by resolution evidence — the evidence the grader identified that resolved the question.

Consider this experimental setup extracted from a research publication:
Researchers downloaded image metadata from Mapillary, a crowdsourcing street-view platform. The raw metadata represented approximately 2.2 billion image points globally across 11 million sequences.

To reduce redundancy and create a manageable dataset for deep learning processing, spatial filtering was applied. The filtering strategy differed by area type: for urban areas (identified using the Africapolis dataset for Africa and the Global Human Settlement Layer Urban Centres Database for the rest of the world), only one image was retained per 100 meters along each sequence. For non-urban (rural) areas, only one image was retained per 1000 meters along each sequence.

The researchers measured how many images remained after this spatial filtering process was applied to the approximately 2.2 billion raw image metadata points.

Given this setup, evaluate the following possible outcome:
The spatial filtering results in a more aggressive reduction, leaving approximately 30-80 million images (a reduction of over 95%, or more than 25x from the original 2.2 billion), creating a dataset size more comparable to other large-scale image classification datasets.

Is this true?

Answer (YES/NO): NO